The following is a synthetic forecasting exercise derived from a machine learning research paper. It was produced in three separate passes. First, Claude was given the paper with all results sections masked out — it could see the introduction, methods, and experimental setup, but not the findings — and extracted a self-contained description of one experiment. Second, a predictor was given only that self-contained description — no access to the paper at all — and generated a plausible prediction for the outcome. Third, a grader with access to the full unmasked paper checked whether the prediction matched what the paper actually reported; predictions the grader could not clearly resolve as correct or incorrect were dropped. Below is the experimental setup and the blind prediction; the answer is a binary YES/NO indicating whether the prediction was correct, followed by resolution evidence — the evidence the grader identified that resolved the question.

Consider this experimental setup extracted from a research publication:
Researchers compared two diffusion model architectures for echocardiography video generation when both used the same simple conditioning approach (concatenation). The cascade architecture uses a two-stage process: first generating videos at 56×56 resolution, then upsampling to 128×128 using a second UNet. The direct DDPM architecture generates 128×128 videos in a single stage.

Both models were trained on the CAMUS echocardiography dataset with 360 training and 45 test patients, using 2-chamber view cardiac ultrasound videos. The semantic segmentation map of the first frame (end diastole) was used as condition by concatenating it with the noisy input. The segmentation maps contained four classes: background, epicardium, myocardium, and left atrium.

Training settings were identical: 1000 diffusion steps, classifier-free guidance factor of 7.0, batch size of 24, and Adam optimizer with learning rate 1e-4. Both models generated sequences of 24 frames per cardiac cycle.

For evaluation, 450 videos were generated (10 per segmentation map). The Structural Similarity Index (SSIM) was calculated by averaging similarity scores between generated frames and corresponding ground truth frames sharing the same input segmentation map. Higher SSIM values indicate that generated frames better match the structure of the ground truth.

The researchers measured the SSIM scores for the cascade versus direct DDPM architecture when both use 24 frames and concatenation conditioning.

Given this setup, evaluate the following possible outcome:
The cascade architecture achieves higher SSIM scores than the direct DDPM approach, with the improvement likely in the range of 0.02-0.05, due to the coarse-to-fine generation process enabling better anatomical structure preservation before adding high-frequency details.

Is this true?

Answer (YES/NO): NO